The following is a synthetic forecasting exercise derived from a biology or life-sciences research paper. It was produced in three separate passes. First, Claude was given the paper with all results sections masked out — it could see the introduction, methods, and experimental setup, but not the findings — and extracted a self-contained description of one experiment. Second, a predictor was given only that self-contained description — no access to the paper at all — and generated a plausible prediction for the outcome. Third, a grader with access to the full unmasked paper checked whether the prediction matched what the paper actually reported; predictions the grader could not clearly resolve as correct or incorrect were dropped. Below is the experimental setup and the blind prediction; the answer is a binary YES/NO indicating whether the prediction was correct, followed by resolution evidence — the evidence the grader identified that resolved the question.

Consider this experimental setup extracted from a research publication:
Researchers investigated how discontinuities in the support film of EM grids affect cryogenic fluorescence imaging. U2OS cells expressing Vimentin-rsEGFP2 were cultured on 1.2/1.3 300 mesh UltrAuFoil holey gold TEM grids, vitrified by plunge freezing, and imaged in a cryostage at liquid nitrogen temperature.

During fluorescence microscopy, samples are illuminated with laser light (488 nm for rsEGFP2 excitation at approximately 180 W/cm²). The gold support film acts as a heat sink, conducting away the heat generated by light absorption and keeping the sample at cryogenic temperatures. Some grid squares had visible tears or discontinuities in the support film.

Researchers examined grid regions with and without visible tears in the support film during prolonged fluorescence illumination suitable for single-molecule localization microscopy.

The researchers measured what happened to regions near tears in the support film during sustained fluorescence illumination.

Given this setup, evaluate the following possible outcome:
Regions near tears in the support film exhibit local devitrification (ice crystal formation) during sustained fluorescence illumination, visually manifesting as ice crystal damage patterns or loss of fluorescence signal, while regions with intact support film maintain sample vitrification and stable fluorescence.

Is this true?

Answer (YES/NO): YES